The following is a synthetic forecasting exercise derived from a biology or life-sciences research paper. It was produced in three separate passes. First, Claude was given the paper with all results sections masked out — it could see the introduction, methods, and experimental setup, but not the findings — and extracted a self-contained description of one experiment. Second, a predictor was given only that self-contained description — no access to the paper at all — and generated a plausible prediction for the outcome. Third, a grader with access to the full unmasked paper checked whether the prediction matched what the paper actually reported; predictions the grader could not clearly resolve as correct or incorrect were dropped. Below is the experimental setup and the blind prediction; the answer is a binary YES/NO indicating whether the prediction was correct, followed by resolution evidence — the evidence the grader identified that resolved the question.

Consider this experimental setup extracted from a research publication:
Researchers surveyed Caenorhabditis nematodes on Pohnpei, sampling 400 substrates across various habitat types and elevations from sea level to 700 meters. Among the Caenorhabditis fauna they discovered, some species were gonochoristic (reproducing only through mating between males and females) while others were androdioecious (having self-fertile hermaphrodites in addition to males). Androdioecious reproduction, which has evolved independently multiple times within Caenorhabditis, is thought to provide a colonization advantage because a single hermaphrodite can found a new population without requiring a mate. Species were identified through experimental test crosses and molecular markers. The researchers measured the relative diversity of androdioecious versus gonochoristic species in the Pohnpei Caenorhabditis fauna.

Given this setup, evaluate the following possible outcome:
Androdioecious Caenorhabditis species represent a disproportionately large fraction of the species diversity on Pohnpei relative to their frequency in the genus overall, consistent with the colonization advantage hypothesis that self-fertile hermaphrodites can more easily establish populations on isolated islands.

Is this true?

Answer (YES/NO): NO